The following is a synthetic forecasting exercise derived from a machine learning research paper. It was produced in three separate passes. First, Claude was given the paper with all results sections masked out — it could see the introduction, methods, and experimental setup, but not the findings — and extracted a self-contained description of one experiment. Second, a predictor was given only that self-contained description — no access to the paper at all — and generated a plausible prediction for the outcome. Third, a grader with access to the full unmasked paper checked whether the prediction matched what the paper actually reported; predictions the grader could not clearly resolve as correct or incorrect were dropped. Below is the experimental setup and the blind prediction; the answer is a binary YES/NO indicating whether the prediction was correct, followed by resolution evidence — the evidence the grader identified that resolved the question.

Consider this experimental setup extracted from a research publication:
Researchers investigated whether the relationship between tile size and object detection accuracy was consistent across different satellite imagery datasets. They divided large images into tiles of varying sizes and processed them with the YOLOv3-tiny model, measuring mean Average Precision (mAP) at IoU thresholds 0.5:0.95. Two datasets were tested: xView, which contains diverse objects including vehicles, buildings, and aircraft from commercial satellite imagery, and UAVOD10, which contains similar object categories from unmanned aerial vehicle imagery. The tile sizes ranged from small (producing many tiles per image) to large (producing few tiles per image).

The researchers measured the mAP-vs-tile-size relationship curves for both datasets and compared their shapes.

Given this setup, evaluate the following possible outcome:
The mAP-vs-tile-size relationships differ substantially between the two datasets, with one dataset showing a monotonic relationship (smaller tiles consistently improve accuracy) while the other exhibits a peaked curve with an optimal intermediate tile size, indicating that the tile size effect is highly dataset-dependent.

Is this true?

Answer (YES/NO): NO